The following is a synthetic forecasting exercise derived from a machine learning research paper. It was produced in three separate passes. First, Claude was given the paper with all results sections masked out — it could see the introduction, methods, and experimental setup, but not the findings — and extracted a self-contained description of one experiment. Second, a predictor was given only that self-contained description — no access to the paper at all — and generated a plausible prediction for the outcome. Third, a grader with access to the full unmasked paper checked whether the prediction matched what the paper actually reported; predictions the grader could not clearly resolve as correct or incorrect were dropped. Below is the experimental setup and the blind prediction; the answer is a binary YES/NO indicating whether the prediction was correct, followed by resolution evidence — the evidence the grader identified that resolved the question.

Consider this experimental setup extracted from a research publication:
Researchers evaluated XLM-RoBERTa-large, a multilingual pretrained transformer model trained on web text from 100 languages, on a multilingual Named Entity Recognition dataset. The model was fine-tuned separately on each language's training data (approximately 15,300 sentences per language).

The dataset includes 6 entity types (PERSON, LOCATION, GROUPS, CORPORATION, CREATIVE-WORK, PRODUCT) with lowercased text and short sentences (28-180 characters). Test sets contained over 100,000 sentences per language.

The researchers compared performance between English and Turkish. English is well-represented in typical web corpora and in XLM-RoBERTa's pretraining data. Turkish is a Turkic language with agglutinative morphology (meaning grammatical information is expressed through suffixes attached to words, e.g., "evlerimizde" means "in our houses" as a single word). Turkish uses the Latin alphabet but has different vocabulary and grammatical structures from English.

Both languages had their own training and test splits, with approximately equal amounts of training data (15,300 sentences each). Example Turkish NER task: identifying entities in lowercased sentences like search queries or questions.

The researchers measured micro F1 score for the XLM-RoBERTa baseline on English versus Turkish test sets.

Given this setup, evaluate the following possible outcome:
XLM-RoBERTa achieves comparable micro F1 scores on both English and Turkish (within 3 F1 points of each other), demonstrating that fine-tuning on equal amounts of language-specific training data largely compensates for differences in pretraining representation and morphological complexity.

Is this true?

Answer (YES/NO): NO